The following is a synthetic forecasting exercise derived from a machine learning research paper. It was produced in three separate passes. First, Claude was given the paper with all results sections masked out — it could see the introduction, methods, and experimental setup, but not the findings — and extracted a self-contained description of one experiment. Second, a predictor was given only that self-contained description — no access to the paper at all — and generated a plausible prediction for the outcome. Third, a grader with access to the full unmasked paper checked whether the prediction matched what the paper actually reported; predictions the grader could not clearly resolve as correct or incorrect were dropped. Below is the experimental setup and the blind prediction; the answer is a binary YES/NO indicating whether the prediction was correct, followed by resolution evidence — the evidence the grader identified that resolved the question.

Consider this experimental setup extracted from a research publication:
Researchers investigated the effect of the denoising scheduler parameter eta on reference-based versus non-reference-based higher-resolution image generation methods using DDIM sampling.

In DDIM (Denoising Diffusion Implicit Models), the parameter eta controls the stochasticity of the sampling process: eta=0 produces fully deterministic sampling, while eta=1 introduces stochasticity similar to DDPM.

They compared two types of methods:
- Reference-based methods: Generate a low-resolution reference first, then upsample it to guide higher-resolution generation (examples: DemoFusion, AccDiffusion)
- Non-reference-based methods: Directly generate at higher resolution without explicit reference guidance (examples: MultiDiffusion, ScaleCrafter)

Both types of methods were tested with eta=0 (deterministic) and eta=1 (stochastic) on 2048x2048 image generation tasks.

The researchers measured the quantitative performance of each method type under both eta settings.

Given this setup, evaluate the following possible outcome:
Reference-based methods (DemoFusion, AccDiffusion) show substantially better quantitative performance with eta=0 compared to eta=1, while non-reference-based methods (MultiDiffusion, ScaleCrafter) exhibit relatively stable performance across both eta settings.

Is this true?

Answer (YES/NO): NO